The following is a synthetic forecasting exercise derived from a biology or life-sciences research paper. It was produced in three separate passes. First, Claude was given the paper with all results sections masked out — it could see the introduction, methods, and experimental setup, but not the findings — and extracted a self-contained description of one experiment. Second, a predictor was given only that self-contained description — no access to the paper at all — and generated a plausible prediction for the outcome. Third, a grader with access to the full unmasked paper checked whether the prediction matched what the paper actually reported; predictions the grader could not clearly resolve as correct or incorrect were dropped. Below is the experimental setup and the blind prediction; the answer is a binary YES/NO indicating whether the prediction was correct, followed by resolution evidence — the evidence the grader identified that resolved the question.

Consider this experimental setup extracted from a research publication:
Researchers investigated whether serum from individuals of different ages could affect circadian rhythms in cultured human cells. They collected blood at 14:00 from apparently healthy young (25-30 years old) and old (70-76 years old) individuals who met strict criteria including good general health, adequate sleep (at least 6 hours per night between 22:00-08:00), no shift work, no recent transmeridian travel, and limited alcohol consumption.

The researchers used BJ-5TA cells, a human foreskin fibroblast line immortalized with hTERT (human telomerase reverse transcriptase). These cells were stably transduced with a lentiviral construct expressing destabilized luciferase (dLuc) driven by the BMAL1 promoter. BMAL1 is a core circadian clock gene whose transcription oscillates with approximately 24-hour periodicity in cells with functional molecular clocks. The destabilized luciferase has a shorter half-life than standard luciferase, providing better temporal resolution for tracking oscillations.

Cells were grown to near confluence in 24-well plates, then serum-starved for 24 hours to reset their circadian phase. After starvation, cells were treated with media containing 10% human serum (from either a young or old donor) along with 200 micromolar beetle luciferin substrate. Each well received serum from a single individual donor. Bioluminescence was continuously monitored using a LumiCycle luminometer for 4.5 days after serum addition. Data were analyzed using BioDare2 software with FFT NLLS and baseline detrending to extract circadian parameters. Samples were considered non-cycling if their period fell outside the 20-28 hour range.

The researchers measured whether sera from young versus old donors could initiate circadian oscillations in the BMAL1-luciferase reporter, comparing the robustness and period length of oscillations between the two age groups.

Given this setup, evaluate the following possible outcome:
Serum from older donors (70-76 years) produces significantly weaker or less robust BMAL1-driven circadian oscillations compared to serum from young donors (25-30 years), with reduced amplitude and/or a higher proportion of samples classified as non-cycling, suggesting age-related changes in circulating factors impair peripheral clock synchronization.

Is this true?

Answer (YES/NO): NO